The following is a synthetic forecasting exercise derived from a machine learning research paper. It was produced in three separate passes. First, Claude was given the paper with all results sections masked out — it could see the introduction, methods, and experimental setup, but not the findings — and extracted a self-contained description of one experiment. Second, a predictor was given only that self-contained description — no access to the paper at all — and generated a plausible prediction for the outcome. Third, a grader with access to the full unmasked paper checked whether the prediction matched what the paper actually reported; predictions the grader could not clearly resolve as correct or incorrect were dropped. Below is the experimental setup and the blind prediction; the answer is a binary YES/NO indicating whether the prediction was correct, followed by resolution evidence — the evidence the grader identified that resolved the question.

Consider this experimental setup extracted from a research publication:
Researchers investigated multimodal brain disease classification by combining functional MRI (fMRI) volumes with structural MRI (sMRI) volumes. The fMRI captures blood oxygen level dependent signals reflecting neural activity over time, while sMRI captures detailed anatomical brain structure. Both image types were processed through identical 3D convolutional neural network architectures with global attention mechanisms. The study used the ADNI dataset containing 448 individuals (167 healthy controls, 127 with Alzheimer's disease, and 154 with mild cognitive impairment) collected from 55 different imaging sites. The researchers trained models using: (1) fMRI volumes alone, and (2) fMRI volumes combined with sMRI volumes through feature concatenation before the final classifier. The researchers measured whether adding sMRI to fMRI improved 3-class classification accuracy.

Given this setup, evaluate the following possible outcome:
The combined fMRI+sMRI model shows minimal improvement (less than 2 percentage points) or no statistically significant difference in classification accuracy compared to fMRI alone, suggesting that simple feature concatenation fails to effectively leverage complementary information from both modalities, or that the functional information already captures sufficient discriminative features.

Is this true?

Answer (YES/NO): YES